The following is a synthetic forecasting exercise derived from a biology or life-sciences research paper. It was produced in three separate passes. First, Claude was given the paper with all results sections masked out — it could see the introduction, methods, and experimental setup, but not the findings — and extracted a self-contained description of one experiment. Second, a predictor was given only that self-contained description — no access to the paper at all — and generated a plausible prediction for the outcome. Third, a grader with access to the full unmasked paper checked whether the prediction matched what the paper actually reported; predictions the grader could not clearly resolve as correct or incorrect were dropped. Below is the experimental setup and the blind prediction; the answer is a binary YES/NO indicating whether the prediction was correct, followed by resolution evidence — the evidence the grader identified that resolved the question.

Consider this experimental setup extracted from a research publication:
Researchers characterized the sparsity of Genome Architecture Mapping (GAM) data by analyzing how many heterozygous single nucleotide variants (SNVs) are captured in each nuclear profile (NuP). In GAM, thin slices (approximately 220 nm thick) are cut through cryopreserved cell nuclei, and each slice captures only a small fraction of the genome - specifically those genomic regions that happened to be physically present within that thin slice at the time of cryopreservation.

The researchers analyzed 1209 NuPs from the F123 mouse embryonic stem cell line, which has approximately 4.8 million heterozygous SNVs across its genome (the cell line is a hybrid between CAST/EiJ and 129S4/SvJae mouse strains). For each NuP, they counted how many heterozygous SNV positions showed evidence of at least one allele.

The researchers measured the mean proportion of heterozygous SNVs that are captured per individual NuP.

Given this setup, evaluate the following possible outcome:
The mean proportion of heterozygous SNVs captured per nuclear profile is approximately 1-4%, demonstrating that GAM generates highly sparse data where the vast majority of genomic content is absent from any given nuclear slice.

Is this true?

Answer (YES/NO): NO